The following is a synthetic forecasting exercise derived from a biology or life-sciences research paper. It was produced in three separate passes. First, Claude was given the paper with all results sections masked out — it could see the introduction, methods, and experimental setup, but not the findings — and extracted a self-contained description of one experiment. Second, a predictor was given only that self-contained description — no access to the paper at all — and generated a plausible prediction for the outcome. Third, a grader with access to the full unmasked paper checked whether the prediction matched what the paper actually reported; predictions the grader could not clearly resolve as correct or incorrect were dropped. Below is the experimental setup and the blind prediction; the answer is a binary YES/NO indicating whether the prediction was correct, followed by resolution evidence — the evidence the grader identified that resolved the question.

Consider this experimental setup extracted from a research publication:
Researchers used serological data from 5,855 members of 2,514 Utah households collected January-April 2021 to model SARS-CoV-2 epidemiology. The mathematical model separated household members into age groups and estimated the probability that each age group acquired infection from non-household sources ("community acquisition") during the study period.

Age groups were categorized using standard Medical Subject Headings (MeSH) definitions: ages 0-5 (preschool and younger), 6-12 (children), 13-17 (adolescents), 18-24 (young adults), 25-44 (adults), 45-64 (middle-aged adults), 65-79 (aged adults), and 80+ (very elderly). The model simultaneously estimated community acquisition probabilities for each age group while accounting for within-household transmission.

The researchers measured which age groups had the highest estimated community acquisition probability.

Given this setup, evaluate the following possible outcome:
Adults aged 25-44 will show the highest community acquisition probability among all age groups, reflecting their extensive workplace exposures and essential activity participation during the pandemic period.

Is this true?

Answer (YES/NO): NO